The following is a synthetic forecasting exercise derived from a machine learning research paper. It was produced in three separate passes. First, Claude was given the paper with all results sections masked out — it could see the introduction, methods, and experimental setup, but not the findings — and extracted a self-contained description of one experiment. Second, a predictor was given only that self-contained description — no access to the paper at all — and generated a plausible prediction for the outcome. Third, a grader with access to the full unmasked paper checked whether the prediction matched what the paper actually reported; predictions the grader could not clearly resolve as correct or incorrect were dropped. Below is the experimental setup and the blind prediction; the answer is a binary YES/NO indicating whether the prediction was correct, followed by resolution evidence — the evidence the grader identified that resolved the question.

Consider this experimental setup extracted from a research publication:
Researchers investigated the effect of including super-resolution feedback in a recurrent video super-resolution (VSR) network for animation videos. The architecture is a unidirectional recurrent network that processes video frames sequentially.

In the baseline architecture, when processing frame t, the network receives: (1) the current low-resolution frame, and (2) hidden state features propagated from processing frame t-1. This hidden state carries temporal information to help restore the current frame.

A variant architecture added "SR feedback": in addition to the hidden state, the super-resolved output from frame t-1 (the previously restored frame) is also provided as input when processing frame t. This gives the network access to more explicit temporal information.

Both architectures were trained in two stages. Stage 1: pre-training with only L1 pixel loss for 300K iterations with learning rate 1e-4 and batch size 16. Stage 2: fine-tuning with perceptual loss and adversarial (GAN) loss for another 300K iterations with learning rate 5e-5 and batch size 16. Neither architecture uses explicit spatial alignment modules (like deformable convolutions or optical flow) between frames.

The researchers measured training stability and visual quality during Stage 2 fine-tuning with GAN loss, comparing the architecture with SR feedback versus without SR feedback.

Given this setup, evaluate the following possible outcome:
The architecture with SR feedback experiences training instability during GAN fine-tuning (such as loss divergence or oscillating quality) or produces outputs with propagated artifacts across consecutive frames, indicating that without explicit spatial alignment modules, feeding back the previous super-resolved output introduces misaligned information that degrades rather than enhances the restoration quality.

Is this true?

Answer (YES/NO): YES